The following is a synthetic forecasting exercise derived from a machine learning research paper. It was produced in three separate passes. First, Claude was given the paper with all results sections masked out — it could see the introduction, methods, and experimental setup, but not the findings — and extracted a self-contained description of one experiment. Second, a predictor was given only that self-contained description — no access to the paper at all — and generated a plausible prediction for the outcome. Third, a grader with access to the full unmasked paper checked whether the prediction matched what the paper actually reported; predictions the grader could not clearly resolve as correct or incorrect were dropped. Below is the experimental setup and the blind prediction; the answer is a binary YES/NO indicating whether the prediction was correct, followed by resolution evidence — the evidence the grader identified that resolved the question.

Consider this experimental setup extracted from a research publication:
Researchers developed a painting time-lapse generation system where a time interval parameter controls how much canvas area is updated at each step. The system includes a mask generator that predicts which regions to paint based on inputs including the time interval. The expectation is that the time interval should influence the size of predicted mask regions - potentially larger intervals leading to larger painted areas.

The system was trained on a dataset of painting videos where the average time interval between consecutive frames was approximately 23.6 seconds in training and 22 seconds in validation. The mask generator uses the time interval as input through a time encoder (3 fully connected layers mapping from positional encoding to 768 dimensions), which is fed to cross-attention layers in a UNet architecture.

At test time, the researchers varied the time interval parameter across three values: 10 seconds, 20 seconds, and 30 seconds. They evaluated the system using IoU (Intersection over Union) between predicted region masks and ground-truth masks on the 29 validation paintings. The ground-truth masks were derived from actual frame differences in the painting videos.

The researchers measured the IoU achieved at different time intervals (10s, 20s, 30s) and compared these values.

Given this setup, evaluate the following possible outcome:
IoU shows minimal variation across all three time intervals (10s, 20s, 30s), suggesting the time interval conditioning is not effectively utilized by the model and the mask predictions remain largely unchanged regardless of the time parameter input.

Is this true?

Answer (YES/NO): NO